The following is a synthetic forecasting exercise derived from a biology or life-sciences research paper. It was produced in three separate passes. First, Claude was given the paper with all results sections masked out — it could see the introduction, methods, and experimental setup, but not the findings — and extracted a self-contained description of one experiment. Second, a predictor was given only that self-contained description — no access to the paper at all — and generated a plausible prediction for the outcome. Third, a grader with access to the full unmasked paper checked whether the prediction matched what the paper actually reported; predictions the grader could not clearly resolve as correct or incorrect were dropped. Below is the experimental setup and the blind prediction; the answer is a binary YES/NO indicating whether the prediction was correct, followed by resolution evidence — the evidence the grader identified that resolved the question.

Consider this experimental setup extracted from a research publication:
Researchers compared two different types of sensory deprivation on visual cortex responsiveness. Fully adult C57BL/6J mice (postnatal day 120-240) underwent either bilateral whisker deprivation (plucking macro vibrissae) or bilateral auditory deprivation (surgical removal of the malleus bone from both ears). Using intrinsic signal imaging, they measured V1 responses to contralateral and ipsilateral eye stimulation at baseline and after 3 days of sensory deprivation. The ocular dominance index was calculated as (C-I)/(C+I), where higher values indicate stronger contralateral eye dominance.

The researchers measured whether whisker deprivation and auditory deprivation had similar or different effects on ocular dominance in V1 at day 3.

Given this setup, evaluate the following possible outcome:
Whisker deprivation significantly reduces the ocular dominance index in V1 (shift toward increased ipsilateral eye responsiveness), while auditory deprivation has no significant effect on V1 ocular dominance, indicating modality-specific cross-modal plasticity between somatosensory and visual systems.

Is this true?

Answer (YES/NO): NO